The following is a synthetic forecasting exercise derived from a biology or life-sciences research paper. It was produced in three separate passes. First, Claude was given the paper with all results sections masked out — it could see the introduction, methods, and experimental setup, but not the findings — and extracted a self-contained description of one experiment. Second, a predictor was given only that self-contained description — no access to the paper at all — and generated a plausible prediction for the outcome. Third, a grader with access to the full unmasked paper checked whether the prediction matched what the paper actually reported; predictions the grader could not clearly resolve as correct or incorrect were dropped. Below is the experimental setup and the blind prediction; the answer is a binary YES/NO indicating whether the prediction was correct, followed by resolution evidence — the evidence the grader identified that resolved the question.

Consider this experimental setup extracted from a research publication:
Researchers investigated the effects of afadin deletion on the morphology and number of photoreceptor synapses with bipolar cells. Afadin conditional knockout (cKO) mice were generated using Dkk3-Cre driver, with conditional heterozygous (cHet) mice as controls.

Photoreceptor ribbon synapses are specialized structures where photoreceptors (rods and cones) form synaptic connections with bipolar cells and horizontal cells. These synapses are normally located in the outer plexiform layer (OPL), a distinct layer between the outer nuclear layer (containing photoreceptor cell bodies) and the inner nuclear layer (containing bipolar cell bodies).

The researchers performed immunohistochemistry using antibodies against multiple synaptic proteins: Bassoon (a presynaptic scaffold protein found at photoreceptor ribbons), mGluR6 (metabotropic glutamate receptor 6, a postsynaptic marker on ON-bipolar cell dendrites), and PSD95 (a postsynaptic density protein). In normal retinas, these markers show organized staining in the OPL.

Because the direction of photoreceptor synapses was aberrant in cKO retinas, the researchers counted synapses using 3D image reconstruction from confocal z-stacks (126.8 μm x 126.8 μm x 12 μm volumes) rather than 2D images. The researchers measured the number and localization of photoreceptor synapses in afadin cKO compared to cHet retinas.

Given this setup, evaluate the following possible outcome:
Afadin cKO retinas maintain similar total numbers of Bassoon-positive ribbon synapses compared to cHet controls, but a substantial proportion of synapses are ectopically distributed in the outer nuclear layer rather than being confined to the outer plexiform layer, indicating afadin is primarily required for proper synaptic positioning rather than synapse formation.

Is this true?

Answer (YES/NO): NO